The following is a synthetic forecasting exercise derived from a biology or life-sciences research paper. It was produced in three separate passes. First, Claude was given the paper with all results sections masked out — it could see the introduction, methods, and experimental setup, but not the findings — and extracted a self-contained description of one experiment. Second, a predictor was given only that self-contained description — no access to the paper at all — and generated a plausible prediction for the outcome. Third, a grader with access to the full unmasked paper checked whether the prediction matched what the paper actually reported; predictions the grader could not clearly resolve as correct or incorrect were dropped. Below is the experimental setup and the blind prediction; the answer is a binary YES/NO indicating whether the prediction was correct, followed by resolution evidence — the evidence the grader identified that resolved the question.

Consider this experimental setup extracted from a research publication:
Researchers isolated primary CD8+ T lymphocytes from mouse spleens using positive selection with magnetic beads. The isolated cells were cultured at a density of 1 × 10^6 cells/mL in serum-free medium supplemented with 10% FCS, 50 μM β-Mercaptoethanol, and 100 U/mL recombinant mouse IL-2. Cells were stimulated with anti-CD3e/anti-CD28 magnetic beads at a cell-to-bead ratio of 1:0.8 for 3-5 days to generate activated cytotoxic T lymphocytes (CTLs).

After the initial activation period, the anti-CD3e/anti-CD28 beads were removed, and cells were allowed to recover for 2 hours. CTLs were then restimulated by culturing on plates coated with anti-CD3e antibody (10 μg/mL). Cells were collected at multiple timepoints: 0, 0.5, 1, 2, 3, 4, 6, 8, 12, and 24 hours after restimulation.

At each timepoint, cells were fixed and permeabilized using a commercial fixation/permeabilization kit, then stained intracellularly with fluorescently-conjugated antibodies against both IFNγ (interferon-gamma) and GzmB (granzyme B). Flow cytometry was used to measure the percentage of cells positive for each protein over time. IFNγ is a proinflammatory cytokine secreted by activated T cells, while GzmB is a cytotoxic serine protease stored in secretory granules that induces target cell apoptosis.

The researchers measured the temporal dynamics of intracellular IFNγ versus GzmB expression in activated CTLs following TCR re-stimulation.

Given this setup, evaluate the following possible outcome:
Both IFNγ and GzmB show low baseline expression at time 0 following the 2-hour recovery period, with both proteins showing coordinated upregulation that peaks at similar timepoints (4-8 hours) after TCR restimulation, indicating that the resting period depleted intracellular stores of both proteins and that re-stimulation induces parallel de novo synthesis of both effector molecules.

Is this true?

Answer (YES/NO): NO